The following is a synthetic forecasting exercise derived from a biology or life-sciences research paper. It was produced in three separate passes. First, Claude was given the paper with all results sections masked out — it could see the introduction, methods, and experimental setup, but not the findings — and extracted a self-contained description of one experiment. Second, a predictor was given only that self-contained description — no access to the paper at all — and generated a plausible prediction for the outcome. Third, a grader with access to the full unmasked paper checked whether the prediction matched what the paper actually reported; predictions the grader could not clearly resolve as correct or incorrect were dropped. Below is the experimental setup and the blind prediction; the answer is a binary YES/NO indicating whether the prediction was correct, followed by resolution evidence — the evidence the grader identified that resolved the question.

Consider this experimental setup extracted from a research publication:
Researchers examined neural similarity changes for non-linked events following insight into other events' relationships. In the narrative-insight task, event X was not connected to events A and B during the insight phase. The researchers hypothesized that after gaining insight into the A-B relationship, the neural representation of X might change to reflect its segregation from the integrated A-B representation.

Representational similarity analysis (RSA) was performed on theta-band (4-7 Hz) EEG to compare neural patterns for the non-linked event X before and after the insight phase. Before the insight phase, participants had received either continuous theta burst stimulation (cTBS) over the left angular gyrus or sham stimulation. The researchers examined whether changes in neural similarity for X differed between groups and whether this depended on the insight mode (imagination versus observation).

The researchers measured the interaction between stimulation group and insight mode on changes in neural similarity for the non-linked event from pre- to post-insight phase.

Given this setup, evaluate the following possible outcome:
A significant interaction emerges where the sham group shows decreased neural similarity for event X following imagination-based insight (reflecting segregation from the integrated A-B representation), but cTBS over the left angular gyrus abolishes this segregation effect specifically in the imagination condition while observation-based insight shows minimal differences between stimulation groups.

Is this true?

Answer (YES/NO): NO